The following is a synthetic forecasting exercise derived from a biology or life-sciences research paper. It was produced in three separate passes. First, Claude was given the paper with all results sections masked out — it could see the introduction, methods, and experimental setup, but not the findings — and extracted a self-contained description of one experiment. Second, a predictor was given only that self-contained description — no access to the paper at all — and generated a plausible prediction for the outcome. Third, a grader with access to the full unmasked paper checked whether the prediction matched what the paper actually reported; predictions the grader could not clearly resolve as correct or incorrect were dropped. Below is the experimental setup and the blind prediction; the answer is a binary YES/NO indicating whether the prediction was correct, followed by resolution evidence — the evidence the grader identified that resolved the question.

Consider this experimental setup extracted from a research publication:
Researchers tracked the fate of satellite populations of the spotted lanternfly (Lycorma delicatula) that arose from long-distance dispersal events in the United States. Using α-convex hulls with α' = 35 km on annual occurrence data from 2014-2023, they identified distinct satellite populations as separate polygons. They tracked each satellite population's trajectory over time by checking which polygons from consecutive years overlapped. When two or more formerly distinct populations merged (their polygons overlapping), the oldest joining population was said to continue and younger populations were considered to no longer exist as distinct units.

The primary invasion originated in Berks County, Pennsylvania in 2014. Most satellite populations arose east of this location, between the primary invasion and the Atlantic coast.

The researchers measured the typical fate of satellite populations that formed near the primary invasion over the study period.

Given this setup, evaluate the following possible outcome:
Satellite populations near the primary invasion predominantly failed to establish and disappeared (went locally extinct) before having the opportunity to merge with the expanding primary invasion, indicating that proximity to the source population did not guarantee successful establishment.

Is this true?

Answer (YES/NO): NO